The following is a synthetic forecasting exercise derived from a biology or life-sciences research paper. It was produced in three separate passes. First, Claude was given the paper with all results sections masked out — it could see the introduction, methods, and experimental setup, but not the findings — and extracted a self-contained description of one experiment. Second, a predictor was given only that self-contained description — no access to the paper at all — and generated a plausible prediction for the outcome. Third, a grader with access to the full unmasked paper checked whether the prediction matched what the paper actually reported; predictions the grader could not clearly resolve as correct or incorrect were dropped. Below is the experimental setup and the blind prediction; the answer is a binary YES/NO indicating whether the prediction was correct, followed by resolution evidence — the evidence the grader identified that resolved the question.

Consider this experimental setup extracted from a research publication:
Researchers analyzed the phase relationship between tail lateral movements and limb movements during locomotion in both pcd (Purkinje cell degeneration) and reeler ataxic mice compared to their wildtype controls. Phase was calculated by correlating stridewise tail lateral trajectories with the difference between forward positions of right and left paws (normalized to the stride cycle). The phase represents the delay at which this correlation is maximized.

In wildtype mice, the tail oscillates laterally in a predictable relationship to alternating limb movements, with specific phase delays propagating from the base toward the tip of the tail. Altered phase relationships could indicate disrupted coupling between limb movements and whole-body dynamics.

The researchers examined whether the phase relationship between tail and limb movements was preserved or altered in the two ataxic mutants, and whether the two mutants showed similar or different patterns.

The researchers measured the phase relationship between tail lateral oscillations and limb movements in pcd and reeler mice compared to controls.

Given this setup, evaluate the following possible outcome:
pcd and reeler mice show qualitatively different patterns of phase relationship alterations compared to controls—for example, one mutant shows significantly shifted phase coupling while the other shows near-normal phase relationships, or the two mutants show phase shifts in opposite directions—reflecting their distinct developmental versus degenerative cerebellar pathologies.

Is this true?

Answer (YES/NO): NO